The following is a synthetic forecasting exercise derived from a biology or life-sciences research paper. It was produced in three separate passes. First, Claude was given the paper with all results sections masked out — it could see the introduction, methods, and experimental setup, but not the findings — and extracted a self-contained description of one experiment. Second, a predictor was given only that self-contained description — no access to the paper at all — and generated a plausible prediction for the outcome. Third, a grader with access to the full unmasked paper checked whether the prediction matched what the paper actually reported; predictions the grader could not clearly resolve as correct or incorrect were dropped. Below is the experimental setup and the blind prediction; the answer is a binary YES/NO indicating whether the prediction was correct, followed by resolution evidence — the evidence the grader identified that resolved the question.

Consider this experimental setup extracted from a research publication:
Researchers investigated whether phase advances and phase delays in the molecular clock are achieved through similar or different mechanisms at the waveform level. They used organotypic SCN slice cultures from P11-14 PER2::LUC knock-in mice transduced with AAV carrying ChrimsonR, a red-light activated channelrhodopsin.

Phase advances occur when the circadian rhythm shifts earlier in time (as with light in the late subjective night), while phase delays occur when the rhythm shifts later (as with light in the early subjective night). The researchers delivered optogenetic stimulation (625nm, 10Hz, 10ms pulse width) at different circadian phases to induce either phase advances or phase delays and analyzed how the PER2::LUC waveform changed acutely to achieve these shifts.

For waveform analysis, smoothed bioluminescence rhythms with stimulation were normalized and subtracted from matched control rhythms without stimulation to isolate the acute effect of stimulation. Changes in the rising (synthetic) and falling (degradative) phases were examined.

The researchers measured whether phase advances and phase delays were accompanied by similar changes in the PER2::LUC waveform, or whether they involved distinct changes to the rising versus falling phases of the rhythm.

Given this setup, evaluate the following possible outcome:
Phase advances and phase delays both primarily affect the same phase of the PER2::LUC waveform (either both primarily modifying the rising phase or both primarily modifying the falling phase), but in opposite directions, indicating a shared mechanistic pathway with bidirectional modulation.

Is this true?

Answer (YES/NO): NO